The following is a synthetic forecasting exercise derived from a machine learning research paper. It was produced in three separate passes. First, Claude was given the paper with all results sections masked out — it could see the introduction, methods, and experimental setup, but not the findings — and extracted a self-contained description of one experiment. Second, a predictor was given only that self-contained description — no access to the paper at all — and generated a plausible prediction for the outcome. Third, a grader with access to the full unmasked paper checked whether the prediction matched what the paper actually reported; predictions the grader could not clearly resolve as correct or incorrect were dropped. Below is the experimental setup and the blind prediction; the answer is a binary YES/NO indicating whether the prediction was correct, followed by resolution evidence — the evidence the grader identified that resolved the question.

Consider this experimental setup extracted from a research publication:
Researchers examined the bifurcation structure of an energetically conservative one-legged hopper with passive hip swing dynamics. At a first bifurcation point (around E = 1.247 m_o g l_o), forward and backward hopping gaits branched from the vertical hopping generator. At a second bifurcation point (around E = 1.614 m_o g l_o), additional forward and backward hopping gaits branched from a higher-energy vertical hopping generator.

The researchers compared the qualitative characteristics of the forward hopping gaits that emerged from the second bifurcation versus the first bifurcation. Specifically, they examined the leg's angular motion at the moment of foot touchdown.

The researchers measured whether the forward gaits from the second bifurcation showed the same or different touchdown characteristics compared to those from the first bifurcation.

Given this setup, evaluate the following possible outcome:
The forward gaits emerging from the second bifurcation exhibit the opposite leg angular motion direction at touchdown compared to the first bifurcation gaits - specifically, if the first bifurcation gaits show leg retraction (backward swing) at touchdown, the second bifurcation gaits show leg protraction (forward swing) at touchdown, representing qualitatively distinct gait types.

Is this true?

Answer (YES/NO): NO